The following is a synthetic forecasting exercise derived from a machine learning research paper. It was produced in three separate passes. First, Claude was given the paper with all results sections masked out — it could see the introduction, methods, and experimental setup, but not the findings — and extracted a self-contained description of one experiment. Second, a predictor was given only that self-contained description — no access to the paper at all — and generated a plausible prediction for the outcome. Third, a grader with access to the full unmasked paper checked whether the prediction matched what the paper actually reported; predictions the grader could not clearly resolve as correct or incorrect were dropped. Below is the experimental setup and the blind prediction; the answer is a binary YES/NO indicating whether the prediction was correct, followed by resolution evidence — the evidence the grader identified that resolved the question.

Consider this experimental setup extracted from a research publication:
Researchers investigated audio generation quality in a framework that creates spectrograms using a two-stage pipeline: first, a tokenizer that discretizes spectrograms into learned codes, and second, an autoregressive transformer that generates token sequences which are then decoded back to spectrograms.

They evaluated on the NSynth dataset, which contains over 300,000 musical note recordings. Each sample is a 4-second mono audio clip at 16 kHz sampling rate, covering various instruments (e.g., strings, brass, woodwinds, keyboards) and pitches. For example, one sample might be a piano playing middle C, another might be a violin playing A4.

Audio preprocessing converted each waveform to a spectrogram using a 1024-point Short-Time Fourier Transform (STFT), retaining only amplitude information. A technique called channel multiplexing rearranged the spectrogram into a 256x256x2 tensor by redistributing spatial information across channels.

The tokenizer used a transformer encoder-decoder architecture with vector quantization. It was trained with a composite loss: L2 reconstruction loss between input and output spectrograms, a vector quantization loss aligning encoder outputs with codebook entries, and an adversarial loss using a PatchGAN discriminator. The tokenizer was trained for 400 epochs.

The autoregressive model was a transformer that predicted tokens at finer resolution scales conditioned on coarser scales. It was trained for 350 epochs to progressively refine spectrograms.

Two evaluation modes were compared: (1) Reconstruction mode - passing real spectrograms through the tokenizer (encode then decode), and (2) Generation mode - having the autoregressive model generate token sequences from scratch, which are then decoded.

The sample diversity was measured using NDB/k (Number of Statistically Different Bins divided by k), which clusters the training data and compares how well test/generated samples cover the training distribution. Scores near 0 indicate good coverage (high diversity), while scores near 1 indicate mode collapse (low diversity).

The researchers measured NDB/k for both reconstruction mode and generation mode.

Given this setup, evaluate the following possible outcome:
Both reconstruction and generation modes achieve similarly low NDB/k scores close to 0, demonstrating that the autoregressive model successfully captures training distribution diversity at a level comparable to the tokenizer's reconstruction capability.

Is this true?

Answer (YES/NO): YES